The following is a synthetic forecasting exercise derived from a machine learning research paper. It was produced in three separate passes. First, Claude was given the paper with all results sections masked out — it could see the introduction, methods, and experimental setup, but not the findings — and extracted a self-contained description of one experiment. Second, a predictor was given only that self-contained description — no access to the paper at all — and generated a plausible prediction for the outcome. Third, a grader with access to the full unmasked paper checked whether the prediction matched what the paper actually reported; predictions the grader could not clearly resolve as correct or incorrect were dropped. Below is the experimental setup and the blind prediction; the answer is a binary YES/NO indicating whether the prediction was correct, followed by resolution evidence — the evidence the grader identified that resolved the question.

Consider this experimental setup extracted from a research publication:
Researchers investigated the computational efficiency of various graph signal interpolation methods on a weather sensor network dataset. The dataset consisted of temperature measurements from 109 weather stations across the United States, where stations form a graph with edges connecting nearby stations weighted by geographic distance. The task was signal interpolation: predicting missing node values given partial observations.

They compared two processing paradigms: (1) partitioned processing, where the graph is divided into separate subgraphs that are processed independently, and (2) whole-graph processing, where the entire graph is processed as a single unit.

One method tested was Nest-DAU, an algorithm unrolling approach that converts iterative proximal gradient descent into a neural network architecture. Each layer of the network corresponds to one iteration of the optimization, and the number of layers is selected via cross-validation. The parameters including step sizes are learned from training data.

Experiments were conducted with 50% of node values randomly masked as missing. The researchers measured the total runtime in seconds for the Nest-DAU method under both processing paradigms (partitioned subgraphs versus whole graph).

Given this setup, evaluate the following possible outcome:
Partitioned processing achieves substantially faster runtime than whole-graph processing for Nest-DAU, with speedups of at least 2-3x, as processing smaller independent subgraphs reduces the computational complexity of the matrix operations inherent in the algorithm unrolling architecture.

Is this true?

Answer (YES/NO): NO